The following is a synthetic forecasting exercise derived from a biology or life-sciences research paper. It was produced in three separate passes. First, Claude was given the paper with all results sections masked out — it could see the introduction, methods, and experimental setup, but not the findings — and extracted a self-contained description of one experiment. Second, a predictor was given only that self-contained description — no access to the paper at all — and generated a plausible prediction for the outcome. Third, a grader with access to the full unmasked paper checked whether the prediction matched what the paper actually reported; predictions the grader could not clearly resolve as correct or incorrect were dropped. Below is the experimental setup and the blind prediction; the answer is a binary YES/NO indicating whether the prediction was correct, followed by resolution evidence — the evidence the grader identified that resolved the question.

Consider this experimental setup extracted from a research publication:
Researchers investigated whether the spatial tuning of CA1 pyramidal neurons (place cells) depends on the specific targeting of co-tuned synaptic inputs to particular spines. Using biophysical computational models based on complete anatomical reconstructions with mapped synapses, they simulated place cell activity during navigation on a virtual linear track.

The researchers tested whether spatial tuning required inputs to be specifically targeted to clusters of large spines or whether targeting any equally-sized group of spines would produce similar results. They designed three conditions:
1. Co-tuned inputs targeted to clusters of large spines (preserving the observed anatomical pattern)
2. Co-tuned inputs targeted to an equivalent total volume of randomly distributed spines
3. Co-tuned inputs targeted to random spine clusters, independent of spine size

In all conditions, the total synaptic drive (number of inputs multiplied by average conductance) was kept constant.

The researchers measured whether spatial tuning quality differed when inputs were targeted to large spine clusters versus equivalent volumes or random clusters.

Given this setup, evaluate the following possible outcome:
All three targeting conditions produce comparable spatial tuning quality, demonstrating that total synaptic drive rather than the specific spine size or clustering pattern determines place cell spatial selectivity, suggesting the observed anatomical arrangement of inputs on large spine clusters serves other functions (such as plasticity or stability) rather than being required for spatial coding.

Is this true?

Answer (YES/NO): NO